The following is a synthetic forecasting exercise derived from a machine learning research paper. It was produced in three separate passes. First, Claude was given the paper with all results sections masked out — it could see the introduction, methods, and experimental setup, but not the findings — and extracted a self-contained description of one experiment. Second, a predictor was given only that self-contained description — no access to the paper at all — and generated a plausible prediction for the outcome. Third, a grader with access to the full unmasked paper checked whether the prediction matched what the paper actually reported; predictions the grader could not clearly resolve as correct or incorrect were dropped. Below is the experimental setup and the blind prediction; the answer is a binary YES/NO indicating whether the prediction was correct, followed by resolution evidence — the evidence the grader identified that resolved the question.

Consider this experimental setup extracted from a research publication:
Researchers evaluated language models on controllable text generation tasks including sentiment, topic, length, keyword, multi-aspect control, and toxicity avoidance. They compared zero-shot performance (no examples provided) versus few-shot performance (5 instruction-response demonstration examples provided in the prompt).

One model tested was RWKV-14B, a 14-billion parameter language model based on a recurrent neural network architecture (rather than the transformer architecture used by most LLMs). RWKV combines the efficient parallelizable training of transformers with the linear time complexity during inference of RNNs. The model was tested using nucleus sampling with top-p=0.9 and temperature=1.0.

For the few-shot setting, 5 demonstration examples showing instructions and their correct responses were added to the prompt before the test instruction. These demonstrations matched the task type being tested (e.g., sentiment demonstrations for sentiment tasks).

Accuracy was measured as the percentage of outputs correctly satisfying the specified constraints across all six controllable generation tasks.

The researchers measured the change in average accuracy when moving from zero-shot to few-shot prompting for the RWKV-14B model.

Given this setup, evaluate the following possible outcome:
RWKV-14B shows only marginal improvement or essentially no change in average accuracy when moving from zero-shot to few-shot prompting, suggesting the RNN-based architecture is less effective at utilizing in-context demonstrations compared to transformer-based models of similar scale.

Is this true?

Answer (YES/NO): NO